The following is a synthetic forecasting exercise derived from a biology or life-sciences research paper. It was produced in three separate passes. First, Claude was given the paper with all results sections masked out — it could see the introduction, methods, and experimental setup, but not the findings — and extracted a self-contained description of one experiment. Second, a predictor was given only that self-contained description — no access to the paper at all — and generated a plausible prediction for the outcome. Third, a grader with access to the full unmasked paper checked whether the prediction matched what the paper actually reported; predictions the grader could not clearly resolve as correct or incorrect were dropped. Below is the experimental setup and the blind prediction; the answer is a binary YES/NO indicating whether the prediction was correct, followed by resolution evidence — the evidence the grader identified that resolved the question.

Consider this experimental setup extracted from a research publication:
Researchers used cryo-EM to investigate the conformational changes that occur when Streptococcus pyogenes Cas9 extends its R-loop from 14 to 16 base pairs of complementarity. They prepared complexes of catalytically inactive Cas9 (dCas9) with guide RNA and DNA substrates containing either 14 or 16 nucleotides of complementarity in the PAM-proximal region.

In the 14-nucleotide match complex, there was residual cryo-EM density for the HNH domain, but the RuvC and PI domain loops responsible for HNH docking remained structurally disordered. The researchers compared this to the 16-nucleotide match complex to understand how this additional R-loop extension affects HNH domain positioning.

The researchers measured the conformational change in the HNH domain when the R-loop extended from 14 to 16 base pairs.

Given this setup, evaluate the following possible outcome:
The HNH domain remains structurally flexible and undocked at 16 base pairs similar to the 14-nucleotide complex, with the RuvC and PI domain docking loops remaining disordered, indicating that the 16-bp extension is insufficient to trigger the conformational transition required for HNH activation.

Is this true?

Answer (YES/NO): NO